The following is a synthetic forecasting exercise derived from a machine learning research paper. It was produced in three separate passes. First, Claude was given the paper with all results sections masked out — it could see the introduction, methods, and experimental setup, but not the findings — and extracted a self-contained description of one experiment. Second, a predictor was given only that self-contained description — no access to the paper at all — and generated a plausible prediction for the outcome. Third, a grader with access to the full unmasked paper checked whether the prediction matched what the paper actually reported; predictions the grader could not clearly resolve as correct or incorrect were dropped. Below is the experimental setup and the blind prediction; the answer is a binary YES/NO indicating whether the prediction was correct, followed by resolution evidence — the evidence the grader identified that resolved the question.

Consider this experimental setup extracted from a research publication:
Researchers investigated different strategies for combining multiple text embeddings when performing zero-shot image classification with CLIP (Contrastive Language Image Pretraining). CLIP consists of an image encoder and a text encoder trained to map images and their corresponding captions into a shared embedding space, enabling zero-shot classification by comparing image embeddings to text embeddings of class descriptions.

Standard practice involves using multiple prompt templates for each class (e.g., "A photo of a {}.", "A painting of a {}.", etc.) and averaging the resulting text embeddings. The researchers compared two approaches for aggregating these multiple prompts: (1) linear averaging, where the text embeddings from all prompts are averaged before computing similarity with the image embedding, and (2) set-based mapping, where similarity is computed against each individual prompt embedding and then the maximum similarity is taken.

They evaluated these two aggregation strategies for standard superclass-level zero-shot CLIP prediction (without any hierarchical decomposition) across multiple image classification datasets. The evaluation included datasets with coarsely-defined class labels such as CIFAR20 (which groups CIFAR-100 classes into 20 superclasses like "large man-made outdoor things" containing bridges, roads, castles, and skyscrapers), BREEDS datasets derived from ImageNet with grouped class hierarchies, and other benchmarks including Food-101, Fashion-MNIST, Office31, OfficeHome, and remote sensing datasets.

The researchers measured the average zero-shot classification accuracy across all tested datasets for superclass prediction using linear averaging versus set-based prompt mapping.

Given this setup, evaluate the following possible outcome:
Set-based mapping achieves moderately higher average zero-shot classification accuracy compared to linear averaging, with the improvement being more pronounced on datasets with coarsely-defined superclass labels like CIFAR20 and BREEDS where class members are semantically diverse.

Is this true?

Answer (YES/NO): NO